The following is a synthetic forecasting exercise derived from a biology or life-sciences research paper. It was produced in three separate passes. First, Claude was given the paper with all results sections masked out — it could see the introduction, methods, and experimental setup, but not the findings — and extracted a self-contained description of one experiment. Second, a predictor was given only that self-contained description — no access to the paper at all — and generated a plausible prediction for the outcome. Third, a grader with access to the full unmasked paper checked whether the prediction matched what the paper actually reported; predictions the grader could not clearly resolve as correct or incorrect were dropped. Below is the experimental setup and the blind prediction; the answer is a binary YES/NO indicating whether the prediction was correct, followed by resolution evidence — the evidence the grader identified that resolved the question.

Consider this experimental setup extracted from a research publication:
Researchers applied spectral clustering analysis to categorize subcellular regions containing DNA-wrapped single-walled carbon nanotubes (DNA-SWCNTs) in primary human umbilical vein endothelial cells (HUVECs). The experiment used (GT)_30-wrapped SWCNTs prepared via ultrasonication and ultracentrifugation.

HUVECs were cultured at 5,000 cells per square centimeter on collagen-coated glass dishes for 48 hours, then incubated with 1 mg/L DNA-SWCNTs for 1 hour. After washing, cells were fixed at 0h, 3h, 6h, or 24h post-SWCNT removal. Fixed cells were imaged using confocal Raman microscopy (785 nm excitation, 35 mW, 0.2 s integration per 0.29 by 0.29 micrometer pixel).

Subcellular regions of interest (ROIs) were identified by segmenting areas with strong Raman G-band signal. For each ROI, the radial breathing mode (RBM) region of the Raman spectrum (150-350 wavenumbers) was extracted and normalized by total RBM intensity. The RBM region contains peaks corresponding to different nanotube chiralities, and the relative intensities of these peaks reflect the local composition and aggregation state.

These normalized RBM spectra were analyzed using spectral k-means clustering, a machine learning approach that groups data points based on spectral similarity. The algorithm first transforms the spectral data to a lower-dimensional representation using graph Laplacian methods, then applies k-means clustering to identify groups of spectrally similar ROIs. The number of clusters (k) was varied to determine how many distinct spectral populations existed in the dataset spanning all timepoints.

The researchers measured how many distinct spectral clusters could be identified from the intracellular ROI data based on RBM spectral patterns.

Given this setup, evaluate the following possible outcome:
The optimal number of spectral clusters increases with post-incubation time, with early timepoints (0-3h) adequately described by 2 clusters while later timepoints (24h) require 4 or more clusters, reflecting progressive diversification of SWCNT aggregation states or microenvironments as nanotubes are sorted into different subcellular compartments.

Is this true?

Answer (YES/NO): NO